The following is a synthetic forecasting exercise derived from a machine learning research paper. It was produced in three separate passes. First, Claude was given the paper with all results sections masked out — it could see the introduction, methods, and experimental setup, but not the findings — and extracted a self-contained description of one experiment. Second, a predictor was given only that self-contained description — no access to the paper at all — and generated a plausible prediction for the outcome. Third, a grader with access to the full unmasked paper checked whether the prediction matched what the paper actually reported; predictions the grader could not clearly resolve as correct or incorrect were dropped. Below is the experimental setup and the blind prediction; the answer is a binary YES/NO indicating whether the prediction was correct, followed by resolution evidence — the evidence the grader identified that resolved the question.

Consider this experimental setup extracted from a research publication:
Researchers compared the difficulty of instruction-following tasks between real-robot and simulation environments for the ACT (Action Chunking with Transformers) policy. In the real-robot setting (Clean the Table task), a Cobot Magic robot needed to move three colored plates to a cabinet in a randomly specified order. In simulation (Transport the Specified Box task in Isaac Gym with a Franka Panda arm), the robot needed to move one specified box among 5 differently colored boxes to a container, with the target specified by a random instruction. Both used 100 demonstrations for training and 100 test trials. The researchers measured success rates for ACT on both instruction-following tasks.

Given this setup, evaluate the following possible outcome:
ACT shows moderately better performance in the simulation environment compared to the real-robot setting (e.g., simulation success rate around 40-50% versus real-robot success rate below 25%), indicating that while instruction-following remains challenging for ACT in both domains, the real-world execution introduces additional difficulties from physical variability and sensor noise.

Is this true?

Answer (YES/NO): NO